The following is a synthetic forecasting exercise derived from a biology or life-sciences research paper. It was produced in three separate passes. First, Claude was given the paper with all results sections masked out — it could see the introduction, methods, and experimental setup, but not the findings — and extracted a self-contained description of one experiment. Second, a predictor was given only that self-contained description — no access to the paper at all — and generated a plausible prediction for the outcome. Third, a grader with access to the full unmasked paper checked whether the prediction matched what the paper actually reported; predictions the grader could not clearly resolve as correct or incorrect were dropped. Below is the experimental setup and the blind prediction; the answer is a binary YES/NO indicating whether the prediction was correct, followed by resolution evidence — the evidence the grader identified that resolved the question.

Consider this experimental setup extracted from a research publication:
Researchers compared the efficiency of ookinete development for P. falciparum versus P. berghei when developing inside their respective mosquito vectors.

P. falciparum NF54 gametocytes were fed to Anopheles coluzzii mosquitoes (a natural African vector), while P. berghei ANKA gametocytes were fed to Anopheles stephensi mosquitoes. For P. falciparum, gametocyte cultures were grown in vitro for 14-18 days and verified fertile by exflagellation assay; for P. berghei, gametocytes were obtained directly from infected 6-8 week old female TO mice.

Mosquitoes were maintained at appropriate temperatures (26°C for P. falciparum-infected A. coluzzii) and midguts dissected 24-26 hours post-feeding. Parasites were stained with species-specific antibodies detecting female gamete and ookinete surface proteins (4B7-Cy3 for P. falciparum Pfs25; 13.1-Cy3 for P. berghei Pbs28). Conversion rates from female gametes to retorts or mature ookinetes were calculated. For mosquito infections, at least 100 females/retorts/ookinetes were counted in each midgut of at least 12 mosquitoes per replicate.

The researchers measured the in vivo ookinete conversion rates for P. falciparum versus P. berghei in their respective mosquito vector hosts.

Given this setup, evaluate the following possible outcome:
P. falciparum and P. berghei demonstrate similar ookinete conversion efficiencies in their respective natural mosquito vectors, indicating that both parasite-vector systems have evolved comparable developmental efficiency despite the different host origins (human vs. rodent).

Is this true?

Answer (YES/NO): YES